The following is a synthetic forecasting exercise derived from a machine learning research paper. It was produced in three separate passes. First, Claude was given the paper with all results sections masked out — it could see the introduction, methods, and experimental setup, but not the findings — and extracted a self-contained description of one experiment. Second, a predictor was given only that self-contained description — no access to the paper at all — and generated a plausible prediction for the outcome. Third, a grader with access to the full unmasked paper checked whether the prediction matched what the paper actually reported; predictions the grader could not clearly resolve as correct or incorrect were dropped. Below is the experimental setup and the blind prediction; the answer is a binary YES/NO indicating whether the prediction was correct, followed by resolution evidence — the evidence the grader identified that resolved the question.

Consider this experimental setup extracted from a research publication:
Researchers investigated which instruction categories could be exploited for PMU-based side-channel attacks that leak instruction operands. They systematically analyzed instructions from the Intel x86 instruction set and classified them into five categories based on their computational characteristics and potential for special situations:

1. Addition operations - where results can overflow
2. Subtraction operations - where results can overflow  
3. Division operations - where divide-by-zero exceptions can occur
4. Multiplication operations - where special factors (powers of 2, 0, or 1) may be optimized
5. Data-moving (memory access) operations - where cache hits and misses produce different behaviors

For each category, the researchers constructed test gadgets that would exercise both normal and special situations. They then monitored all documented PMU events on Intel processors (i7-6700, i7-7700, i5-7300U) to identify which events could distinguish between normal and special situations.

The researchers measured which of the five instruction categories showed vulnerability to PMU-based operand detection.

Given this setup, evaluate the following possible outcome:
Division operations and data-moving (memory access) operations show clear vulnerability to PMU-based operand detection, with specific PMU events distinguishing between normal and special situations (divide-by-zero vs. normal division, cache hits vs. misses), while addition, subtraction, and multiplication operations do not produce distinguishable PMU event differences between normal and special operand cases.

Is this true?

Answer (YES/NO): YES